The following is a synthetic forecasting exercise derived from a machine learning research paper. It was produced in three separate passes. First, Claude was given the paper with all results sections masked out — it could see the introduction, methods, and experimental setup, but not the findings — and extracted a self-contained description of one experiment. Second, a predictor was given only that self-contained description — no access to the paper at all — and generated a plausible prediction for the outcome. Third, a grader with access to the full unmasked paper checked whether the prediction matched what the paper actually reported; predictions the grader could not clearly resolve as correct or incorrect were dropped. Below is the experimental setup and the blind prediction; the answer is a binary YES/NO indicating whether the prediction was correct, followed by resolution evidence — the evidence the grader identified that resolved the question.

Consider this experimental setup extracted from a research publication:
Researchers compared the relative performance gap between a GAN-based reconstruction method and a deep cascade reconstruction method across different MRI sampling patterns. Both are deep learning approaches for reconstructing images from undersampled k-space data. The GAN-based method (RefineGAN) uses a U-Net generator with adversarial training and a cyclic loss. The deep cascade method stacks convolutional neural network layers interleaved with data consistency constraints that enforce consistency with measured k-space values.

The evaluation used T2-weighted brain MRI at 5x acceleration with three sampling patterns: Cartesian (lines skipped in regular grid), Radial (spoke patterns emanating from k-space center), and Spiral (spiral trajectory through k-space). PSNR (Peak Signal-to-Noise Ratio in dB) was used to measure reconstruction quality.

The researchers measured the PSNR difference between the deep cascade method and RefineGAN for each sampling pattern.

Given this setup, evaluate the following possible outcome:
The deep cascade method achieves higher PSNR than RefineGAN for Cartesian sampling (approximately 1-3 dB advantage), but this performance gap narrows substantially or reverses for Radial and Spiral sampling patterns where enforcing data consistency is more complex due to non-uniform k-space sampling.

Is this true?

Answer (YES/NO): NO